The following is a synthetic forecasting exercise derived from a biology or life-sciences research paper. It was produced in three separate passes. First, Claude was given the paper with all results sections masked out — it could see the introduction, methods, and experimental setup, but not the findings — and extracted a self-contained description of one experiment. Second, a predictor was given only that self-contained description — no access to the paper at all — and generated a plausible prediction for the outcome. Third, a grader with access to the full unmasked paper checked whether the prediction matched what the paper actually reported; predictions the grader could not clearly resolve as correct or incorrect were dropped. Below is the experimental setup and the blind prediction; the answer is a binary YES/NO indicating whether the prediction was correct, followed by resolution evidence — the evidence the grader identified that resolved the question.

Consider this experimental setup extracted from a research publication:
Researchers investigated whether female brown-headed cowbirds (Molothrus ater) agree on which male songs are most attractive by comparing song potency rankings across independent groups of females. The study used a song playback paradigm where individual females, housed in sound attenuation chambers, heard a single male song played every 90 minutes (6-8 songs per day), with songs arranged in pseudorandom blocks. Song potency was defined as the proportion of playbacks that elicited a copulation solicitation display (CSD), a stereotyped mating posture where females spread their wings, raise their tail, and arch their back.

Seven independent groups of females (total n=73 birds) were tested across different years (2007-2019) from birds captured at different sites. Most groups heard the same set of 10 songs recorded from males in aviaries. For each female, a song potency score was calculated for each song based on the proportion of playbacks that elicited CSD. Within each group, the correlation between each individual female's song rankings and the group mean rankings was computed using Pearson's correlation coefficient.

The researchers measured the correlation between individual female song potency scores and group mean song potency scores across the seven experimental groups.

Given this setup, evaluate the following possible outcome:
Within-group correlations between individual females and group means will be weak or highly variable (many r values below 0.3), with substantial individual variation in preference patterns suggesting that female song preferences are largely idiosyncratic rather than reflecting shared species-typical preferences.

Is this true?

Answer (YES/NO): NO